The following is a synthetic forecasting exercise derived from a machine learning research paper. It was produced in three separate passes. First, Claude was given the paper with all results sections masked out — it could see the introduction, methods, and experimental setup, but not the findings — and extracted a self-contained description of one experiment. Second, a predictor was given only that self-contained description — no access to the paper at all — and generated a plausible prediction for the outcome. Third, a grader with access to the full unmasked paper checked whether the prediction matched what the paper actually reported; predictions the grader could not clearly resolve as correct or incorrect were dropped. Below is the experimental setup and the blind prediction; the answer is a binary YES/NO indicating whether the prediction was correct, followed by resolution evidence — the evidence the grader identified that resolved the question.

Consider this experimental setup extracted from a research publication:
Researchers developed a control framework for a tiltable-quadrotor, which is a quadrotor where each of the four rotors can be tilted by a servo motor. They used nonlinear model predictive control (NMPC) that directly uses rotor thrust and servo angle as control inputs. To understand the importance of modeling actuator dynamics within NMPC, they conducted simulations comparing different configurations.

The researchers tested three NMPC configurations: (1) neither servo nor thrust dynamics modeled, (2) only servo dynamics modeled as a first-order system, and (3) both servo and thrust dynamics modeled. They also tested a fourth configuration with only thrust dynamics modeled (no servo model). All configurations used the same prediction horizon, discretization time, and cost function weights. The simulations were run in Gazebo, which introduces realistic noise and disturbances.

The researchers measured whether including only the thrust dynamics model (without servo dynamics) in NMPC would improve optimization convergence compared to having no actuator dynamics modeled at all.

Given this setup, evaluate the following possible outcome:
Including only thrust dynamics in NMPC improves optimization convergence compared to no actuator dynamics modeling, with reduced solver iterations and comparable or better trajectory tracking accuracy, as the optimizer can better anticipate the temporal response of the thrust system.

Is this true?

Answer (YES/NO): NO